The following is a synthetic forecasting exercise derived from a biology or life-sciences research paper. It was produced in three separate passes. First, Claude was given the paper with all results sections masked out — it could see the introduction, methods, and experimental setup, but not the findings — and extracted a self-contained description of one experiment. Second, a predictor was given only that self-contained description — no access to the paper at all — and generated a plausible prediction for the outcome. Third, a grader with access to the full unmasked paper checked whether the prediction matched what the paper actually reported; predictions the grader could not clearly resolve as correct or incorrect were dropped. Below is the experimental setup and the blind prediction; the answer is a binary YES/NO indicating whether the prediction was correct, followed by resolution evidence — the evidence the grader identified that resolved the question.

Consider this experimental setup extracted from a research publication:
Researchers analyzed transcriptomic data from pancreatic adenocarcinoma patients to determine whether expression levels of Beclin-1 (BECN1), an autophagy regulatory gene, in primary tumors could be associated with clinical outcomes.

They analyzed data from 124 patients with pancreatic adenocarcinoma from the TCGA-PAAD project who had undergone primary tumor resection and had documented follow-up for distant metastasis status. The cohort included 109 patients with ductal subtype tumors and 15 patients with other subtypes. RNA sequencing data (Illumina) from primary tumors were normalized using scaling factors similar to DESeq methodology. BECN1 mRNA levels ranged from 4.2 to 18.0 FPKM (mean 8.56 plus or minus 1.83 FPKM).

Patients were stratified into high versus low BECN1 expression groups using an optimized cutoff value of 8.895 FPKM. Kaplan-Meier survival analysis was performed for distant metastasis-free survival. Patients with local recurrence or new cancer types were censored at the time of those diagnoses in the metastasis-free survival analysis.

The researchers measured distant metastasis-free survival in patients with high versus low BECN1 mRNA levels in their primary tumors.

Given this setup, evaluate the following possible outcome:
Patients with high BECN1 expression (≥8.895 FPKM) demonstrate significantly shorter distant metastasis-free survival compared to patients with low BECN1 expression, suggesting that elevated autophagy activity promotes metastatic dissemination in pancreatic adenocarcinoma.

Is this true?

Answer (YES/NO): NO